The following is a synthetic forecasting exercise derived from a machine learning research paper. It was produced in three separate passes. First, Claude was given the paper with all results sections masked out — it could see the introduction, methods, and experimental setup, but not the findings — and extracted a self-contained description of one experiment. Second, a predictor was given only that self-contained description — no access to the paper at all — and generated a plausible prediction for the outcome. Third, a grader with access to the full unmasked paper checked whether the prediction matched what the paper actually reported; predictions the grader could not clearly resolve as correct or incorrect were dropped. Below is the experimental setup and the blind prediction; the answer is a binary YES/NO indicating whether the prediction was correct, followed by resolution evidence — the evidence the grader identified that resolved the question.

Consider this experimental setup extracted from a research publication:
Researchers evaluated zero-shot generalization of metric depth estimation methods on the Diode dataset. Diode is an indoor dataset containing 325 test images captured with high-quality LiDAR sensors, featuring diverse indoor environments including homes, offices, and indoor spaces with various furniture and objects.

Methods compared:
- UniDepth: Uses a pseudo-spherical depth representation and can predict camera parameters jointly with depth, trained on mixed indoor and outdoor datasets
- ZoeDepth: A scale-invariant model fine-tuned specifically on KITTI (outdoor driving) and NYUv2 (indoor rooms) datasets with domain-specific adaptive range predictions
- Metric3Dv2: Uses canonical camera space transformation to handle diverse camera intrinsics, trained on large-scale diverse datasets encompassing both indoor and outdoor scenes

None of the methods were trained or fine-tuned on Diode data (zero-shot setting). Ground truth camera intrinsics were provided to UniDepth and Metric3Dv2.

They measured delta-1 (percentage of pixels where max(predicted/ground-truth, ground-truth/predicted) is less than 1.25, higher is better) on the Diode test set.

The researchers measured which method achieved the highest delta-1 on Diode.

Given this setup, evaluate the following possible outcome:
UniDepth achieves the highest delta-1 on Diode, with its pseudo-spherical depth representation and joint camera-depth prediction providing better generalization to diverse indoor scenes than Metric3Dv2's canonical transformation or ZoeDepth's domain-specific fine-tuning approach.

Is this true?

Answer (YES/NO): NO